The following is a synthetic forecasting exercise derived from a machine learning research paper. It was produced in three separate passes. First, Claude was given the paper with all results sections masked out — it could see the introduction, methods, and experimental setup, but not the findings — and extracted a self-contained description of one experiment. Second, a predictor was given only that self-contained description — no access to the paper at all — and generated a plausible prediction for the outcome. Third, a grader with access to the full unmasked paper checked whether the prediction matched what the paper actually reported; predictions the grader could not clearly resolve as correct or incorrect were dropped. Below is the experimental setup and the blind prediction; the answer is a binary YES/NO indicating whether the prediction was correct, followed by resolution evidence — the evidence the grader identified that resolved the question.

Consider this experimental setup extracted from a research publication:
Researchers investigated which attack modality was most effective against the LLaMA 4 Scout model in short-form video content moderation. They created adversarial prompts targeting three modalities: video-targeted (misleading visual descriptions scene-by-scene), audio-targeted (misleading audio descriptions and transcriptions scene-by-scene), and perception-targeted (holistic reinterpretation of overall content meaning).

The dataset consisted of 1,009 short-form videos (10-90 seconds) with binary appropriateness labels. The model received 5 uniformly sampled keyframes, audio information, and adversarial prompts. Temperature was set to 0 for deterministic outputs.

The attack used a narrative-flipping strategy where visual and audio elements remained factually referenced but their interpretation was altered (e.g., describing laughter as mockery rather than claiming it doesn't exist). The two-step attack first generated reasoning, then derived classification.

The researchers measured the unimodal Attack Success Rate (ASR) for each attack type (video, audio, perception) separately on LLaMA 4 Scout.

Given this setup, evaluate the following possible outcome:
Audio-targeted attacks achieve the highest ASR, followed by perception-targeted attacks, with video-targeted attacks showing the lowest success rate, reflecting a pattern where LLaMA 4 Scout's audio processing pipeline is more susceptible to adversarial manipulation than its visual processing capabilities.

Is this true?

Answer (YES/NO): NO